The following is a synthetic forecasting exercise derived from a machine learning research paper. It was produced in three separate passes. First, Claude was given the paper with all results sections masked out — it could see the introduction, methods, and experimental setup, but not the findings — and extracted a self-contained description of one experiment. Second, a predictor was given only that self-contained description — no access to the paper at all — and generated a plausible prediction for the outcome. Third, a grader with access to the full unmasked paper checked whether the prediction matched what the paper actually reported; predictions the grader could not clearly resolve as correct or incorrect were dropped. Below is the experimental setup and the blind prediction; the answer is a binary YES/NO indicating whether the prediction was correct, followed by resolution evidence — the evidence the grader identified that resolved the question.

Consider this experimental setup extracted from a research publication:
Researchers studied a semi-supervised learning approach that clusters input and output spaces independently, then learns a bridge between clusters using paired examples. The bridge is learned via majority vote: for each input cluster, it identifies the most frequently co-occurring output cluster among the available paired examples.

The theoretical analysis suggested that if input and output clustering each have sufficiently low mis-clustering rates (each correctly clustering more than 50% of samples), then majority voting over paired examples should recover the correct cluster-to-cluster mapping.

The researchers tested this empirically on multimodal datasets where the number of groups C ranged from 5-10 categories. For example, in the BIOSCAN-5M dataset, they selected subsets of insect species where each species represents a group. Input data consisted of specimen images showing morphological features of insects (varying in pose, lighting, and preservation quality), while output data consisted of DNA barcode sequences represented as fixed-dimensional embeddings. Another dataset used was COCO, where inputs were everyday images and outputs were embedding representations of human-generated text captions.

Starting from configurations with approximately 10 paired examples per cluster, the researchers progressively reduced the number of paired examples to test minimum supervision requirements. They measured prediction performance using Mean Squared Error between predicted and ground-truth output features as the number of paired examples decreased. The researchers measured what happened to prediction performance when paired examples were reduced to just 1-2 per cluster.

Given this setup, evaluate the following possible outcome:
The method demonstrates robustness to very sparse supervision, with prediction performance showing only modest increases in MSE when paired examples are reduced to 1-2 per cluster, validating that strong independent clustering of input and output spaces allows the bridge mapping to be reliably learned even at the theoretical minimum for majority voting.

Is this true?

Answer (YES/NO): YES